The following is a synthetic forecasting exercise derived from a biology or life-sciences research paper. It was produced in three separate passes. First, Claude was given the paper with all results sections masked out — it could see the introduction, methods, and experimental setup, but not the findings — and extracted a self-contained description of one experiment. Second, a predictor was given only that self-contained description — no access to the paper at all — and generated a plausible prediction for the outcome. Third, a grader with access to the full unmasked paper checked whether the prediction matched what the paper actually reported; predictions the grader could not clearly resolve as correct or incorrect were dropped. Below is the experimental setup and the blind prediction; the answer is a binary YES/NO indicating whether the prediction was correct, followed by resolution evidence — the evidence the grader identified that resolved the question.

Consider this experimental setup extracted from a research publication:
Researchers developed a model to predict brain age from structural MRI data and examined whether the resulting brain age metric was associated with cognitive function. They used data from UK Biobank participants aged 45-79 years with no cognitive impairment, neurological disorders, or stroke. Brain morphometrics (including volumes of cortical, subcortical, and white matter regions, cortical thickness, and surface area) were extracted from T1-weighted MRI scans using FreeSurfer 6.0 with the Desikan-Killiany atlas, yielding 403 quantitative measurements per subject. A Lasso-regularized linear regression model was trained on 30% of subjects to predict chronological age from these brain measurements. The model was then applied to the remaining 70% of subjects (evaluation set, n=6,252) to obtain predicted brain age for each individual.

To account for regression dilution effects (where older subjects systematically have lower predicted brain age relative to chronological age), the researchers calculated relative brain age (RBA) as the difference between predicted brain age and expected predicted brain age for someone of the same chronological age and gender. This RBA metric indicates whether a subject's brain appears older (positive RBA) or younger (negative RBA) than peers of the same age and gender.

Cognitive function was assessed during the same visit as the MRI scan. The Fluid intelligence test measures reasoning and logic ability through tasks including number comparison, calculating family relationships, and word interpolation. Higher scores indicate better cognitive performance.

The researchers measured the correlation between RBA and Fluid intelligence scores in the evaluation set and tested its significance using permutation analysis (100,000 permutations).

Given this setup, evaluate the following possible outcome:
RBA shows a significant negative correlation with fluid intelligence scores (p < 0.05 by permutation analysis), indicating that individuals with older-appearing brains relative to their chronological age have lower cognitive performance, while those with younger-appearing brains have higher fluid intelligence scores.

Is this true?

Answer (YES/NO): YES